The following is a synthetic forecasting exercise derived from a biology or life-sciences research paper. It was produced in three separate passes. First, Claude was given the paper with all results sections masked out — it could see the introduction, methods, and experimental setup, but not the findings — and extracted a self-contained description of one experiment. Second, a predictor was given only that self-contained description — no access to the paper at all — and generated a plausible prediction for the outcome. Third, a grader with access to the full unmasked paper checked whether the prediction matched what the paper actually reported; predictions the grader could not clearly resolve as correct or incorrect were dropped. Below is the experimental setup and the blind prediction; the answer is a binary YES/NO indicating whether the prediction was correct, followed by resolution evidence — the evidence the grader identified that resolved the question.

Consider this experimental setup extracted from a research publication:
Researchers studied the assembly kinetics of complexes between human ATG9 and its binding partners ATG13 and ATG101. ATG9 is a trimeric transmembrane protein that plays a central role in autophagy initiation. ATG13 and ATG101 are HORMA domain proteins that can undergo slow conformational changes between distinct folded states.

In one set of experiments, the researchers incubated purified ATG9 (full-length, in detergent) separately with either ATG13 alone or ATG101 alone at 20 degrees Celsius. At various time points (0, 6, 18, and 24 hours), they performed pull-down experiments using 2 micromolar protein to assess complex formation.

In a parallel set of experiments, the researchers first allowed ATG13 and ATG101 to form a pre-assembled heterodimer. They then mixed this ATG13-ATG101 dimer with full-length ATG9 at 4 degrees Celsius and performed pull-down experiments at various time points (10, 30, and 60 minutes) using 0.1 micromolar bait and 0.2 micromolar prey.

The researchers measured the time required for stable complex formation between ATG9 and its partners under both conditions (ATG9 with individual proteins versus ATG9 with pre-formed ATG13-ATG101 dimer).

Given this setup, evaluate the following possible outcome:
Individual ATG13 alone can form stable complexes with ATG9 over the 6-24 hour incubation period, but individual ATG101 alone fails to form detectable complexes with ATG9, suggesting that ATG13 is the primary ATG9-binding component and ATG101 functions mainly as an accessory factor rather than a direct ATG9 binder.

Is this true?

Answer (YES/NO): NO